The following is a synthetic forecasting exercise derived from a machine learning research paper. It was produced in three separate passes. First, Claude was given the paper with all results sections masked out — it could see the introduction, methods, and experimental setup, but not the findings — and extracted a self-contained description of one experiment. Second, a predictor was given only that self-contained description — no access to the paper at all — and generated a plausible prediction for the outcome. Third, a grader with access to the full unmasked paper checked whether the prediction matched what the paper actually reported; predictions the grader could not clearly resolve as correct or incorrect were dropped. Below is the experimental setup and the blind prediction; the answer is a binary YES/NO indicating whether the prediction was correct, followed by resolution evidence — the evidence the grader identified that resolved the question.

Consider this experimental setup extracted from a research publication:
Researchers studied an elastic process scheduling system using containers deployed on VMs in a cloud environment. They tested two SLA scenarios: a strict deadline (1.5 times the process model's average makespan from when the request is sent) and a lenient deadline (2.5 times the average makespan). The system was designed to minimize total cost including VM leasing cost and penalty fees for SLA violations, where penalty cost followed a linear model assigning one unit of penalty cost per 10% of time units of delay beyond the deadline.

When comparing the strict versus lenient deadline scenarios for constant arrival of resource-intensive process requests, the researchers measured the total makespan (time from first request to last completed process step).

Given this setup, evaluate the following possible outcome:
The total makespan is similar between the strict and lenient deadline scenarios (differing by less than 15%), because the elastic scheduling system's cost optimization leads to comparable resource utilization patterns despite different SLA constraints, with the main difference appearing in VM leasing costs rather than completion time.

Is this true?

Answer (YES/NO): NO